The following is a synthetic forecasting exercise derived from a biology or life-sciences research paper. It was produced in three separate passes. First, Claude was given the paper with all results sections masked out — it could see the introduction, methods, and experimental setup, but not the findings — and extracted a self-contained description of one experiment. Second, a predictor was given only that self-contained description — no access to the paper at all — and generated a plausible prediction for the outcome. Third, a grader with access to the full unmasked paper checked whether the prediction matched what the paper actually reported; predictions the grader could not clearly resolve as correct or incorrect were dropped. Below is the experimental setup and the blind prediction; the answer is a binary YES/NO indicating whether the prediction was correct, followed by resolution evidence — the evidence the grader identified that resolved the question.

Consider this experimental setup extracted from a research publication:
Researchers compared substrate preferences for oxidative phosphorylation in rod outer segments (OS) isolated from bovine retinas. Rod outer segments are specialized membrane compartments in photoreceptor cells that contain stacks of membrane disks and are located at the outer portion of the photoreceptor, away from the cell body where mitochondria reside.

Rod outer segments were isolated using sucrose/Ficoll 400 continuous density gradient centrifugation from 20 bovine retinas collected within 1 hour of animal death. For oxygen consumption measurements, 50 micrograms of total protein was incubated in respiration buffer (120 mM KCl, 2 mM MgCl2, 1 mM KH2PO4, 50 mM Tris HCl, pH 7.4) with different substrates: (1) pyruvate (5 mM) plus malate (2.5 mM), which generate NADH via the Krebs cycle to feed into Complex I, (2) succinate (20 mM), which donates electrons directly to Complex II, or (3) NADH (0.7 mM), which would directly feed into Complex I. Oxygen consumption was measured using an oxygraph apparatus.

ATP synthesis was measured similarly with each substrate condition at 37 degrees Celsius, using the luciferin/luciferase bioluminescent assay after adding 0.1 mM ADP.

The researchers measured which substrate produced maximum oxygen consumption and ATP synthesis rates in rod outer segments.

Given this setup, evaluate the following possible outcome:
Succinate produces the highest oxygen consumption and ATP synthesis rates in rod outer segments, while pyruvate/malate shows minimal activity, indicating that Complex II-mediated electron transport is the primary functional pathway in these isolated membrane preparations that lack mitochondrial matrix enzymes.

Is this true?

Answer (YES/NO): NO